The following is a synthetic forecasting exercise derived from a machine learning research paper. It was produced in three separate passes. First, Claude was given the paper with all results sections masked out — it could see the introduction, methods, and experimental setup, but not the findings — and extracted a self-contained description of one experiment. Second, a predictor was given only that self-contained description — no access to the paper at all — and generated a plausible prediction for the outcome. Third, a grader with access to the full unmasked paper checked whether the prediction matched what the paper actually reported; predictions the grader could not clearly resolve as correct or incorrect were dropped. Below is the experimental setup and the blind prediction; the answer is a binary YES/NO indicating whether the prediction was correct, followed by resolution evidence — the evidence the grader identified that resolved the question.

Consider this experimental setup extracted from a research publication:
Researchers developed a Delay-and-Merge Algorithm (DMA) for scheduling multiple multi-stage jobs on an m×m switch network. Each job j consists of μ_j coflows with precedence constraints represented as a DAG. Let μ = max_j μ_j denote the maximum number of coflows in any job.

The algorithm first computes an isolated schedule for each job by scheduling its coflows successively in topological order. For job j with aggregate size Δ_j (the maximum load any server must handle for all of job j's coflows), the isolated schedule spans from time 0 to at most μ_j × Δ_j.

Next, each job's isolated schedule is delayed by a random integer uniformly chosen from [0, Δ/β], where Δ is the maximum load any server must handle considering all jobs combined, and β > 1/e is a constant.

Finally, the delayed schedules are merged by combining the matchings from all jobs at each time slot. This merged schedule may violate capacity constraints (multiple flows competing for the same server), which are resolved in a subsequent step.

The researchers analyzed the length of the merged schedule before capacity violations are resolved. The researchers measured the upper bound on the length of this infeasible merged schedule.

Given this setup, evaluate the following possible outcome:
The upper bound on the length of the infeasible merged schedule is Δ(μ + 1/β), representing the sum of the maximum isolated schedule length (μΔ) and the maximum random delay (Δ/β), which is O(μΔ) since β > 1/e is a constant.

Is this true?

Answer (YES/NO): YES